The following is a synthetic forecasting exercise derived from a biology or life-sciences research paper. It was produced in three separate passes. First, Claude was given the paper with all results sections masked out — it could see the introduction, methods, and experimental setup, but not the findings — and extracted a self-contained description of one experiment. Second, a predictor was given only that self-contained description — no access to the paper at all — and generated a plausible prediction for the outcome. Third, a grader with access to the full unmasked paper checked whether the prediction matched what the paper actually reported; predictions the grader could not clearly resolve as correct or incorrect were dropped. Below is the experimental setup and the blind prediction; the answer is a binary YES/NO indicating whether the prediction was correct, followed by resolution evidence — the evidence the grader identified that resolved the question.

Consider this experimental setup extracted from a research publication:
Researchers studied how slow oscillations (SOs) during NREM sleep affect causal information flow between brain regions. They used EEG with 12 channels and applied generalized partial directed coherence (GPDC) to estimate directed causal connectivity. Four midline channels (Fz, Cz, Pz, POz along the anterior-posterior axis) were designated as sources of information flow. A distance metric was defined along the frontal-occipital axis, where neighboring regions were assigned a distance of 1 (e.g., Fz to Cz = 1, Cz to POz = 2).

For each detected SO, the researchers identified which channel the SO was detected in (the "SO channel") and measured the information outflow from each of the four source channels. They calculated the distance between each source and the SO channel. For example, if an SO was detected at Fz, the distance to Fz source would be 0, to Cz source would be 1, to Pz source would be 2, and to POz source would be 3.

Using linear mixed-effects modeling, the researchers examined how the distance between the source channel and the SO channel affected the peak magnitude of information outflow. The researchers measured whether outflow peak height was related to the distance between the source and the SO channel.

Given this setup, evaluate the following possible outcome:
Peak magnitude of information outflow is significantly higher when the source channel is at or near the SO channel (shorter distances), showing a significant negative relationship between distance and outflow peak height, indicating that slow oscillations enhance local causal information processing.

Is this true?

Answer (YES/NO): YES